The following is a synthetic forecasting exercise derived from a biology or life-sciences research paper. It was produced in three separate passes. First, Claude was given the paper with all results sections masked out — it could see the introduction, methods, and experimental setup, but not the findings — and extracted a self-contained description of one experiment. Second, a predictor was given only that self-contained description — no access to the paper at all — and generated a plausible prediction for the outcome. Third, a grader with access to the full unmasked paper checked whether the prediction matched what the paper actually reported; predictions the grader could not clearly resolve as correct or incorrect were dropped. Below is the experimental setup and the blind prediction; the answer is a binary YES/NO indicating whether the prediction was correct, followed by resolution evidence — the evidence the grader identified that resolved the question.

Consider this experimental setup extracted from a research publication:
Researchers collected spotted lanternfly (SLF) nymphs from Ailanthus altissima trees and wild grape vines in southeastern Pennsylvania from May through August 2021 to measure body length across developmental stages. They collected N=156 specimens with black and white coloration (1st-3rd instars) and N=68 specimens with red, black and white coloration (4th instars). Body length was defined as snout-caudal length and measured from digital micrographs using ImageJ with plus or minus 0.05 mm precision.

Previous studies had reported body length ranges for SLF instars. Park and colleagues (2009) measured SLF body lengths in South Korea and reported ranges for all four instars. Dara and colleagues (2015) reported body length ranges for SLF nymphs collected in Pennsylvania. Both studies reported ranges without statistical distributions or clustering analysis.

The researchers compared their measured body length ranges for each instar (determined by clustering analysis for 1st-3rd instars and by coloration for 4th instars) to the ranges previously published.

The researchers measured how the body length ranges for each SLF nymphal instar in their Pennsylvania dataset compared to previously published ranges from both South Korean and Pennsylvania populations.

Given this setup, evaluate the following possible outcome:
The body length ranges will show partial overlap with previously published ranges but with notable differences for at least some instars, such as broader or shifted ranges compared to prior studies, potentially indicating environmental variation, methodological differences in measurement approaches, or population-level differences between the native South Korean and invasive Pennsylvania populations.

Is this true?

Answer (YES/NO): YES